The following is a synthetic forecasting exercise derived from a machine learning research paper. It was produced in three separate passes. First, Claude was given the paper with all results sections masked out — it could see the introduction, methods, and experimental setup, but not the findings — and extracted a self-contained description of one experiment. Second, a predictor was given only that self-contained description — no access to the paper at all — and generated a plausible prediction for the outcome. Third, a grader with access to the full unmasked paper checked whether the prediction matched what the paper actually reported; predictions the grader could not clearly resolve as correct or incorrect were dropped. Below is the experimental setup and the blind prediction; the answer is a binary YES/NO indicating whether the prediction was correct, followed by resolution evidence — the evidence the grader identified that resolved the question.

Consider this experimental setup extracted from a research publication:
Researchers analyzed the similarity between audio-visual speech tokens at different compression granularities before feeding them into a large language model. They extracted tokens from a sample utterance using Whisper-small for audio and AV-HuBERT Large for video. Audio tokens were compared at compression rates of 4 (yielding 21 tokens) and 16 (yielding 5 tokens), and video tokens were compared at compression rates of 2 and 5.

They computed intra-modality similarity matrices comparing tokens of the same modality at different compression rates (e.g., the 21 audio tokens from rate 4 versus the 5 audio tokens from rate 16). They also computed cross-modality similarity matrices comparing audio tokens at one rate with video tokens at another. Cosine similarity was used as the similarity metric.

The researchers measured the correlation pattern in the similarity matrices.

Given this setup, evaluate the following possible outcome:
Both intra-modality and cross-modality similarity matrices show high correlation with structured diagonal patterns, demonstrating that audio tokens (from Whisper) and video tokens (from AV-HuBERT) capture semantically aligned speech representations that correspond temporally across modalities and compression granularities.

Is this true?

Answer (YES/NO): YES